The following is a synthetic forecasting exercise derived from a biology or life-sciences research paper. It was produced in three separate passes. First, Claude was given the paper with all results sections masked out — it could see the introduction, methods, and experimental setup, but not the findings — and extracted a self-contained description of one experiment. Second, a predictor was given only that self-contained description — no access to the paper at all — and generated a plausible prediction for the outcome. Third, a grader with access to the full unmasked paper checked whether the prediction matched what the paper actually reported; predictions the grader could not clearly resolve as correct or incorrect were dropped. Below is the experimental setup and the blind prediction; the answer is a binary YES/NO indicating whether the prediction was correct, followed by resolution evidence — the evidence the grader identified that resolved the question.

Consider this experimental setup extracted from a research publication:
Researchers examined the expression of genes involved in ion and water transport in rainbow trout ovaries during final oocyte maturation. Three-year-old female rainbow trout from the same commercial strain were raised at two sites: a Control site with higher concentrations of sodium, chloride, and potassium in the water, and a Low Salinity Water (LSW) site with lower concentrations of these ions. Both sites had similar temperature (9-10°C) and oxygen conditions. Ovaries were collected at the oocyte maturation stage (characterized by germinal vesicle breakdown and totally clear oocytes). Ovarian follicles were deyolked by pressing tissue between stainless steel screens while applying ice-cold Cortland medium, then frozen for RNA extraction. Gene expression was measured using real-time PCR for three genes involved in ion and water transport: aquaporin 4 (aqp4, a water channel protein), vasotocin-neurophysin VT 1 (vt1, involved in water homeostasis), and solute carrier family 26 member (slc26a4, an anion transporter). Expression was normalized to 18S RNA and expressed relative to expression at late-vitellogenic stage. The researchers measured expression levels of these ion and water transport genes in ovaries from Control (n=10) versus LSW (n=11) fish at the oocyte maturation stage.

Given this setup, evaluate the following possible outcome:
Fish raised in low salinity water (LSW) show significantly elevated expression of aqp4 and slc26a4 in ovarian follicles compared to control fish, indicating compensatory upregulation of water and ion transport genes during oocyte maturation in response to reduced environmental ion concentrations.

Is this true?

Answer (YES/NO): NO